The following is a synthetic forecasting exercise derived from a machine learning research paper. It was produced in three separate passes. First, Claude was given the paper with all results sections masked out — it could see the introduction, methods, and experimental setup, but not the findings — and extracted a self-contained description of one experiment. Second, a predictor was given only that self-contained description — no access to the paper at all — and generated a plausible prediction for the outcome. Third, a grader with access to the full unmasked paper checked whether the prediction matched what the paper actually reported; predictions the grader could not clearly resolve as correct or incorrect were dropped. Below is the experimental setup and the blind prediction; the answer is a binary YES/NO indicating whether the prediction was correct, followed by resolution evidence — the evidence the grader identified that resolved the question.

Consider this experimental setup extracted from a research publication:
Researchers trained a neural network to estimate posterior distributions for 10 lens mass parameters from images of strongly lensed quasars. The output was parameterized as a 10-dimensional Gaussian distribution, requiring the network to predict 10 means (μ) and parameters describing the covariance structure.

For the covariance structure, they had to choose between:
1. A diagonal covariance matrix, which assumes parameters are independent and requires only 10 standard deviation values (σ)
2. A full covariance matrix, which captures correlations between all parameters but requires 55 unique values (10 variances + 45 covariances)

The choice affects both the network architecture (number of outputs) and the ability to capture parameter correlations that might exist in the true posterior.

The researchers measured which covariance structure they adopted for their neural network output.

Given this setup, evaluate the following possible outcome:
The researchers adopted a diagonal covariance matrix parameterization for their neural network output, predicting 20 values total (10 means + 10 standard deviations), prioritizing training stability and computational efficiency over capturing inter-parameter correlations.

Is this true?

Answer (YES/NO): YES